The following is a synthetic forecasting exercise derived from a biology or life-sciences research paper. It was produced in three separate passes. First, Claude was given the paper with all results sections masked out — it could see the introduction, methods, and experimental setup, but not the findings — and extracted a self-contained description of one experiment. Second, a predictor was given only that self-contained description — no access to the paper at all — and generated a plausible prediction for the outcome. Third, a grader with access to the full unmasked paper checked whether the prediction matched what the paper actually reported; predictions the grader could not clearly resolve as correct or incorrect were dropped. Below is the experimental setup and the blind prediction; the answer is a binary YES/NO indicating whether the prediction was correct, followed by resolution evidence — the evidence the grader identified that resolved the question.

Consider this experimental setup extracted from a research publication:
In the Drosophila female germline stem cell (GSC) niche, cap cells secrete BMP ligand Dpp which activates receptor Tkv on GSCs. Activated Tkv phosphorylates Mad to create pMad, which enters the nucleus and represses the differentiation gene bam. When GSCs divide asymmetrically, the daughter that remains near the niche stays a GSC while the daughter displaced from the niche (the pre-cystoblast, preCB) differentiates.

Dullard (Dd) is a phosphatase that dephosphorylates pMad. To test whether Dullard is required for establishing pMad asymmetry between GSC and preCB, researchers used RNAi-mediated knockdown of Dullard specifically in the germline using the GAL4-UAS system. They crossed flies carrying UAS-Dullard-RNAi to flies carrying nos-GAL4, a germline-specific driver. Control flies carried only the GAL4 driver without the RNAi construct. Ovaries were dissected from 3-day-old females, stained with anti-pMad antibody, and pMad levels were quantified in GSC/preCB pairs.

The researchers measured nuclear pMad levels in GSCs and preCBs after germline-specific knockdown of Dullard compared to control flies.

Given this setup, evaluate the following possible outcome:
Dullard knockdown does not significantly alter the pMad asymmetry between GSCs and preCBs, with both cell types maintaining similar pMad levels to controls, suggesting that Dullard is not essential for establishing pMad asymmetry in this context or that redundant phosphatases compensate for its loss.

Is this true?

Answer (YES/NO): NO